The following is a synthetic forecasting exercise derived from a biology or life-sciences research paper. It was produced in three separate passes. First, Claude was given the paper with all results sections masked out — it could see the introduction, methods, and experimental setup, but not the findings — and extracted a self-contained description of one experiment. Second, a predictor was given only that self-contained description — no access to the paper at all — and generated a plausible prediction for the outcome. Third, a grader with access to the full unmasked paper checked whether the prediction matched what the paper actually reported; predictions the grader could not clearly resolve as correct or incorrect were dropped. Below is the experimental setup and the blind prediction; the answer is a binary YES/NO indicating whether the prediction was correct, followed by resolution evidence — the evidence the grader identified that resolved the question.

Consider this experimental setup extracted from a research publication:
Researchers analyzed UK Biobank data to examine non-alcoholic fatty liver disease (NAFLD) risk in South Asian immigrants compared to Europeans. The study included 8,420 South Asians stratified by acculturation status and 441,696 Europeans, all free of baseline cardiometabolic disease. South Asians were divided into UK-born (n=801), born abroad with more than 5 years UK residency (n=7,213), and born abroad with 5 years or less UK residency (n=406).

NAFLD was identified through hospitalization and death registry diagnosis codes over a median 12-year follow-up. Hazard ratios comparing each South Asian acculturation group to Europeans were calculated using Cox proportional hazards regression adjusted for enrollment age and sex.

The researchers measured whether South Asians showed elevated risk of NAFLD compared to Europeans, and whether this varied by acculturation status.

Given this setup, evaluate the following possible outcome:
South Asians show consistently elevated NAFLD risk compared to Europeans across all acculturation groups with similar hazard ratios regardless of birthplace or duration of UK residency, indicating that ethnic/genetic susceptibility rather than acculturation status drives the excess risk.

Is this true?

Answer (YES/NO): NO